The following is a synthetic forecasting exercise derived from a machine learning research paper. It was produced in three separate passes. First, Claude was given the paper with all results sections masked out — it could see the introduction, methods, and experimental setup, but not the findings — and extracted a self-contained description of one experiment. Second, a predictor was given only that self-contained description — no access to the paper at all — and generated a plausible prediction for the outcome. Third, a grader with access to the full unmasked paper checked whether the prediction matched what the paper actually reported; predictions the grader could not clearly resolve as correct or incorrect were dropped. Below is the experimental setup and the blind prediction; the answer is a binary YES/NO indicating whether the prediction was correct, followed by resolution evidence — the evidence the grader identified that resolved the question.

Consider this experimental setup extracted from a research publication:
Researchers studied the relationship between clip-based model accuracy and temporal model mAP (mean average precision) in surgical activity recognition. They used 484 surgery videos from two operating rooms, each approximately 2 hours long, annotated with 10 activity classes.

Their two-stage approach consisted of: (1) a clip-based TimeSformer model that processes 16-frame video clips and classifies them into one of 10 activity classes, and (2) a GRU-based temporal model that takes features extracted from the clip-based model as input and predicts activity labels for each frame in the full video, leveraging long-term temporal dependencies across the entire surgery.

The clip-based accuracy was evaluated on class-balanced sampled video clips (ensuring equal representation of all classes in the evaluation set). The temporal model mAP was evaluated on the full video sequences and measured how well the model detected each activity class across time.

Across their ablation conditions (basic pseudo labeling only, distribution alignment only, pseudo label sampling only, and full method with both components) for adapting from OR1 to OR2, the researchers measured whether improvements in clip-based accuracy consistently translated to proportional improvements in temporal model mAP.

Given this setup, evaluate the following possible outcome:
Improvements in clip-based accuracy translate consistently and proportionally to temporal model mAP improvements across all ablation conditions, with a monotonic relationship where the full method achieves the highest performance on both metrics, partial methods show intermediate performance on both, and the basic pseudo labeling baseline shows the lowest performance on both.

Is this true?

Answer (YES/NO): NO